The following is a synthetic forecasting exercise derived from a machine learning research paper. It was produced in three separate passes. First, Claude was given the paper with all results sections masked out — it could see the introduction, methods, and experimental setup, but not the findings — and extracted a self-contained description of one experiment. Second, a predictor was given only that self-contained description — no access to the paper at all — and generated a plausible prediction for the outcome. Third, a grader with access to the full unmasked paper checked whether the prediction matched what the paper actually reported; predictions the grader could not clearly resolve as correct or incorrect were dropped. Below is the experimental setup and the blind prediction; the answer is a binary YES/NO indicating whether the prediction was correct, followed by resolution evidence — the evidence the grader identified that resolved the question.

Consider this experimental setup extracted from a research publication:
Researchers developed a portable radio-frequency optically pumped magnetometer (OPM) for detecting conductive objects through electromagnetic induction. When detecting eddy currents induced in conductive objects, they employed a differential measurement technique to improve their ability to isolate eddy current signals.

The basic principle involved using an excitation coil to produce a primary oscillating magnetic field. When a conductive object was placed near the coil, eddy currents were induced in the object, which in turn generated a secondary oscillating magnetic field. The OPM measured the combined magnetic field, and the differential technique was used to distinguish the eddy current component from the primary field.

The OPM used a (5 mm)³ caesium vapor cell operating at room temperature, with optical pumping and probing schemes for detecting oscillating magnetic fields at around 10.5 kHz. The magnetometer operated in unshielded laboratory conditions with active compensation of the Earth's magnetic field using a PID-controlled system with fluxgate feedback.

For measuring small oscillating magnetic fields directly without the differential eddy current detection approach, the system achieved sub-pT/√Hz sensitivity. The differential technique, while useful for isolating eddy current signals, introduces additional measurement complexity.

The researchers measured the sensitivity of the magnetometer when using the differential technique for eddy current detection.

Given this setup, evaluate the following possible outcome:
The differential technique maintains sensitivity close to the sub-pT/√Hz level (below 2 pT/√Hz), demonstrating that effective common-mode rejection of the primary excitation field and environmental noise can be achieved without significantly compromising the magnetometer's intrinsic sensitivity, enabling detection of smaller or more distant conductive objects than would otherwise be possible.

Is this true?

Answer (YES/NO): NO